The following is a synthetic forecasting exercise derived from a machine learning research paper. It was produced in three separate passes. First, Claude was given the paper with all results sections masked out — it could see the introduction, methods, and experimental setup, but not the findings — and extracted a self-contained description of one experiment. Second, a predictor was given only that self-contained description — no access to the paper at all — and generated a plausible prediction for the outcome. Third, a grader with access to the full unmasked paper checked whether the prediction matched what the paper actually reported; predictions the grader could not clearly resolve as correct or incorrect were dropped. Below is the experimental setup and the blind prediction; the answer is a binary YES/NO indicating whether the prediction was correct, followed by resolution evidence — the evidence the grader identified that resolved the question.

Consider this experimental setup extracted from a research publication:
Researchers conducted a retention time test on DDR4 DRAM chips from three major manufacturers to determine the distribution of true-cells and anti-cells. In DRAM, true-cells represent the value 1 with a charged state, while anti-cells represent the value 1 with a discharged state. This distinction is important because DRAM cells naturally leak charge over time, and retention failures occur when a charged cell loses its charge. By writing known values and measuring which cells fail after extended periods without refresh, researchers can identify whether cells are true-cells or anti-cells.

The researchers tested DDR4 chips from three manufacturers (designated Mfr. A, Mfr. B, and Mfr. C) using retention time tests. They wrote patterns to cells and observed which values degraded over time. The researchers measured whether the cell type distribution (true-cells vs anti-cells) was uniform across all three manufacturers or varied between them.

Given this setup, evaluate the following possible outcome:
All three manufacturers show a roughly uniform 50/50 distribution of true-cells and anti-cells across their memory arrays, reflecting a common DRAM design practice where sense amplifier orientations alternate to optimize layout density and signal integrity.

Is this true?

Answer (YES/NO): NO